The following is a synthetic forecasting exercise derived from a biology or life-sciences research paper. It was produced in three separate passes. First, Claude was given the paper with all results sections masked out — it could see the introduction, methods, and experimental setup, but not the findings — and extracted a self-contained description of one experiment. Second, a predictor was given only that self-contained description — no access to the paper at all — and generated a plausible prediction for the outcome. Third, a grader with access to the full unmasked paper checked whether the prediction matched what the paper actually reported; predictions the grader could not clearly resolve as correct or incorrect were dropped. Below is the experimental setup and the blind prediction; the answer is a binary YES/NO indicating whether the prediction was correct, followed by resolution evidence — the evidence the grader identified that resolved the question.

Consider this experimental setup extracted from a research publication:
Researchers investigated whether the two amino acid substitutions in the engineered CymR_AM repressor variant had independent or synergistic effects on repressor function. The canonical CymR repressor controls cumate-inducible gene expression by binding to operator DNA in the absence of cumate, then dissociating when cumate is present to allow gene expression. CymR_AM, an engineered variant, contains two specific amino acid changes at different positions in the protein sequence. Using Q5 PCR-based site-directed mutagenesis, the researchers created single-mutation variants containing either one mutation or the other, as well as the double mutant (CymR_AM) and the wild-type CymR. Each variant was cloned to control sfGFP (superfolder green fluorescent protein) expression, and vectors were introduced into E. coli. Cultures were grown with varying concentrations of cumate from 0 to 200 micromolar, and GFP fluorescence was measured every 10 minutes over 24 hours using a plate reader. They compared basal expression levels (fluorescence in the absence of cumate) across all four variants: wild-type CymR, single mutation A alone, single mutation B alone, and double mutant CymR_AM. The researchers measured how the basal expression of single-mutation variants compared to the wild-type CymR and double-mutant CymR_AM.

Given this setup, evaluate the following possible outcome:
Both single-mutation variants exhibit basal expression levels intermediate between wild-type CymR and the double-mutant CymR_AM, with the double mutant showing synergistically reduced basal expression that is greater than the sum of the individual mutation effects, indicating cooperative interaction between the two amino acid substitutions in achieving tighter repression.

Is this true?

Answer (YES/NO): NO